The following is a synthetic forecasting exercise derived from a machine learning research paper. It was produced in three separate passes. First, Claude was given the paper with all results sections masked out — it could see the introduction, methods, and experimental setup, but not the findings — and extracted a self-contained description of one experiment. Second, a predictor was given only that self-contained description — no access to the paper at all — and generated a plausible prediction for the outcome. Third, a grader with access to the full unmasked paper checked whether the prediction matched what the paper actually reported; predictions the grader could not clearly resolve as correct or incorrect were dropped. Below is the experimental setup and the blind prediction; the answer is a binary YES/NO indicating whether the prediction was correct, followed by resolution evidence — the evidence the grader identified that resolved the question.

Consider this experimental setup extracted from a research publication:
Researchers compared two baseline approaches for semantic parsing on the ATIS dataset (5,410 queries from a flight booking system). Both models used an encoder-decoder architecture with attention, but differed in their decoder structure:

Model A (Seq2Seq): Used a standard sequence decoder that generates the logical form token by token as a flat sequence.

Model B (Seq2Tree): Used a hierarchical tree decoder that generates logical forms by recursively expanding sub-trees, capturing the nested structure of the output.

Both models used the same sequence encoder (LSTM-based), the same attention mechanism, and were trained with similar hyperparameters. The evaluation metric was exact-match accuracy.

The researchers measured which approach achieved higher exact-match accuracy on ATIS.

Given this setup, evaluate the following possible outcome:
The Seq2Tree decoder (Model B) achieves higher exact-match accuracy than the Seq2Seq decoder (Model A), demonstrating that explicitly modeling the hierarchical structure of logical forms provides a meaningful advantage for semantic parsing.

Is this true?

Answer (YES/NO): NO